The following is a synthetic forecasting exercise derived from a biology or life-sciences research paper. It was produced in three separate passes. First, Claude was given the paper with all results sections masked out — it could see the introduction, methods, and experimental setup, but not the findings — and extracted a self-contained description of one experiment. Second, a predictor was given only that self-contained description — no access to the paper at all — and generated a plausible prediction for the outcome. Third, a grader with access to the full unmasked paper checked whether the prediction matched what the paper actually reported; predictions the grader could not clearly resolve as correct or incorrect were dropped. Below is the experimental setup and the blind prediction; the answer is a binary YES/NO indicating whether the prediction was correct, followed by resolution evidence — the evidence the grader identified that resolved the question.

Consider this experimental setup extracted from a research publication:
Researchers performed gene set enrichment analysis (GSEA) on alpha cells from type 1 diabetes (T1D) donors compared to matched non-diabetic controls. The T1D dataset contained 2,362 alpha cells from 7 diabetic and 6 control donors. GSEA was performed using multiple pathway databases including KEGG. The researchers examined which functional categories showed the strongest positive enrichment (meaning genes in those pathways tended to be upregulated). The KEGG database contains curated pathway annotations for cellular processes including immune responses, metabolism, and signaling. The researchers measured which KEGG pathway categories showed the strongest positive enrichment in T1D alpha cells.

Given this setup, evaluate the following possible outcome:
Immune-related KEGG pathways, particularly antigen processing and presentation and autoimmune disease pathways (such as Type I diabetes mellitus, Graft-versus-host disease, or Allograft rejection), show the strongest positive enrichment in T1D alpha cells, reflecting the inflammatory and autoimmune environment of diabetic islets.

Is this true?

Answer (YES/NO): YES